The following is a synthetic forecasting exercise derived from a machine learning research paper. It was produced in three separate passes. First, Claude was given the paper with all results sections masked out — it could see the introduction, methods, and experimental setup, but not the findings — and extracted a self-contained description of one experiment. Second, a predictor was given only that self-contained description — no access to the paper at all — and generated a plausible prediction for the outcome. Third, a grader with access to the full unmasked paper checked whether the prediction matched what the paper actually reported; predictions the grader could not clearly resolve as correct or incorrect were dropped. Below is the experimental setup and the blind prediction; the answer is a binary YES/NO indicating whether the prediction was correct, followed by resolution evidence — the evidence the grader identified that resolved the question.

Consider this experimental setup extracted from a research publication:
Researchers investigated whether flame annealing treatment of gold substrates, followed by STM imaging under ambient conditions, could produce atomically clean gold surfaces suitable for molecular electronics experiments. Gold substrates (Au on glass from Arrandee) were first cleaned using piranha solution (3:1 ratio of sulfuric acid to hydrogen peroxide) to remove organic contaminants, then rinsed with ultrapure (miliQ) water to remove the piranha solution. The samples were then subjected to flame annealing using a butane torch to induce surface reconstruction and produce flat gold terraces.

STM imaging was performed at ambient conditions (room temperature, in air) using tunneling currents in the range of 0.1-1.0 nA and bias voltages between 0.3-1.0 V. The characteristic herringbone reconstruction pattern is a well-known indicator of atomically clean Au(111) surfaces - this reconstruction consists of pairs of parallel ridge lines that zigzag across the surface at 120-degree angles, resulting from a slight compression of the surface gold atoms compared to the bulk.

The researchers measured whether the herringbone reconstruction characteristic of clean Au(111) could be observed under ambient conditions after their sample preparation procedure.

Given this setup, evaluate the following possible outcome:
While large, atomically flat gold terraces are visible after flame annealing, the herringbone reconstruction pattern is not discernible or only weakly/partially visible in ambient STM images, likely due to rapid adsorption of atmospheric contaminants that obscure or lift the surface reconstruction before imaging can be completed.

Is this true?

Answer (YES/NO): NO